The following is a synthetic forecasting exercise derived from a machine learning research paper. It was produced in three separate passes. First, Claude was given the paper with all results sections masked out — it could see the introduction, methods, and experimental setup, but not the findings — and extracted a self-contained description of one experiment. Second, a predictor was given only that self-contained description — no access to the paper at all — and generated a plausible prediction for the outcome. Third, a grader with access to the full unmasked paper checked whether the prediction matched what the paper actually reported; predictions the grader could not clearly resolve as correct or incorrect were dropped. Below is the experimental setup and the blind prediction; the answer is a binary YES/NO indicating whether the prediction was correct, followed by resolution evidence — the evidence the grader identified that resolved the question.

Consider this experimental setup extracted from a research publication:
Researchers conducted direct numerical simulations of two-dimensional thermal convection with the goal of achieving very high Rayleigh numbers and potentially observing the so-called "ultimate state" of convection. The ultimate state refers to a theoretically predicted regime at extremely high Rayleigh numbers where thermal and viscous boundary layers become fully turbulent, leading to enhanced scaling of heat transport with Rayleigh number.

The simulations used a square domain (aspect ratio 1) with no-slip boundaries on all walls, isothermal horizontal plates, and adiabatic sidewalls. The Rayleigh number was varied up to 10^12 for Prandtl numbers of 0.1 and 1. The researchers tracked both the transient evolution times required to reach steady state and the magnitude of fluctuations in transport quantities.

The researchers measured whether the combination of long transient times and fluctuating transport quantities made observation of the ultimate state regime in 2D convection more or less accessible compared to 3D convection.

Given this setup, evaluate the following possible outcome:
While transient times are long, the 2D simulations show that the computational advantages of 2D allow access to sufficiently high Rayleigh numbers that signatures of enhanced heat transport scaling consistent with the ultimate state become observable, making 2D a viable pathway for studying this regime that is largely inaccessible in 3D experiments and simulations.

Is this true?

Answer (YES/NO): NO